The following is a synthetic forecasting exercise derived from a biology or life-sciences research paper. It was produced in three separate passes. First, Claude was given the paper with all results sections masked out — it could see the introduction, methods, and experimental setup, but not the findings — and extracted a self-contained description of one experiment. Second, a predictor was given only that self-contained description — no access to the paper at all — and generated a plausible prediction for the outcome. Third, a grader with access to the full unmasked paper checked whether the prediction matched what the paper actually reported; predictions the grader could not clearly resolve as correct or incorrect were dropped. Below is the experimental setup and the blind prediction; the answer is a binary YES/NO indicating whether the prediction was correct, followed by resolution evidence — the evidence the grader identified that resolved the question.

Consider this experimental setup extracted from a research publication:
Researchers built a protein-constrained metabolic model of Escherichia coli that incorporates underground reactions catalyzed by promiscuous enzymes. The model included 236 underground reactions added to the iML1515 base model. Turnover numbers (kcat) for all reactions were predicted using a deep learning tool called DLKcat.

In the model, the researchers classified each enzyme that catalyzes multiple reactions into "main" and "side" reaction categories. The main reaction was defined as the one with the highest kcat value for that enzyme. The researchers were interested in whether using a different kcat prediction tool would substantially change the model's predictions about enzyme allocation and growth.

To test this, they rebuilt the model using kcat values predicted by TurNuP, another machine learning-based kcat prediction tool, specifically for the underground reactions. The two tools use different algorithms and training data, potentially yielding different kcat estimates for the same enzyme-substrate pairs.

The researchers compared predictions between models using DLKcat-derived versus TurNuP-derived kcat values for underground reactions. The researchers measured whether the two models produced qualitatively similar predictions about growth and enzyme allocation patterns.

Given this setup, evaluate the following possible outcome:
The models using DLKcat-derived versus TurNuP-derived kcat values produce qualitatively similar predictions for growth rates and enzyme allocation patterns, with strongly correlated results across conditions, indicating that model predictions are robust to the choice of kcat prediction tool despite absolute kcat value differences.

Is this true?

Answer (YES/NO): YES